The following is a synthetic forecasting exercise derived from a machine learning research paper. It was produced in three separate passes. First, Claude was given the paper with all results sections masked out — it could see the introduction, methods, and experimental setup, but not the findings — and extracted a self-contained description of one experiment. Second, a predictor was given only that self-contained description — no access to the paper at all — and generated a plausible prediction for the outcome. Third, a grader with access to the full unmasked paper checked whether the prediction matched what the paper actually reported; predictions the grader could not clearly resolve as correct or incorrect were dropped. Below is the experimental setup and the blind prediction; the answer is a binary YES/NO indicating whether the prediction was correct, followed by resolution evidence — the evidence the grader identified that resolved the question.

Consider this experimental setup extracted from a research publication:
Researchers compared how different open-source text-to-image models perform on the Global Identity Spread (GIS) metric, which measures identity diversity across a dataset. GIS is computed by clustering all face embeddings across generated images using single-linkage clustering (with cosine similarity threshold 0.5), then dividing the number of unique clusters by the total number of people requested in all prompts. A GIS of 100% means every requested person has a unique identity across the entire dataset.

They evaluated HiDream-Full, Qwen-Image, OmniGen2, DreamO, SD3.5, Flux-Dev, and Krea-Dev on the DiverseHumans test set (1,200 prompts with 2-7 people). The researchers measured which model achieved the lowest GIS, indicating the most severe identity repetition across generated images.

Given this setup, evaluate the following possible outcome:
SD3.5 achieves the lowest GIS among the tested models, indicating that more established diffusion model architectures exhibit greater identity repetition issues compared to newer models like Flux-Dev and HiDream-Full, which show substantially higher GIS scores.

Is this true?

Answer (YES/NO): NO